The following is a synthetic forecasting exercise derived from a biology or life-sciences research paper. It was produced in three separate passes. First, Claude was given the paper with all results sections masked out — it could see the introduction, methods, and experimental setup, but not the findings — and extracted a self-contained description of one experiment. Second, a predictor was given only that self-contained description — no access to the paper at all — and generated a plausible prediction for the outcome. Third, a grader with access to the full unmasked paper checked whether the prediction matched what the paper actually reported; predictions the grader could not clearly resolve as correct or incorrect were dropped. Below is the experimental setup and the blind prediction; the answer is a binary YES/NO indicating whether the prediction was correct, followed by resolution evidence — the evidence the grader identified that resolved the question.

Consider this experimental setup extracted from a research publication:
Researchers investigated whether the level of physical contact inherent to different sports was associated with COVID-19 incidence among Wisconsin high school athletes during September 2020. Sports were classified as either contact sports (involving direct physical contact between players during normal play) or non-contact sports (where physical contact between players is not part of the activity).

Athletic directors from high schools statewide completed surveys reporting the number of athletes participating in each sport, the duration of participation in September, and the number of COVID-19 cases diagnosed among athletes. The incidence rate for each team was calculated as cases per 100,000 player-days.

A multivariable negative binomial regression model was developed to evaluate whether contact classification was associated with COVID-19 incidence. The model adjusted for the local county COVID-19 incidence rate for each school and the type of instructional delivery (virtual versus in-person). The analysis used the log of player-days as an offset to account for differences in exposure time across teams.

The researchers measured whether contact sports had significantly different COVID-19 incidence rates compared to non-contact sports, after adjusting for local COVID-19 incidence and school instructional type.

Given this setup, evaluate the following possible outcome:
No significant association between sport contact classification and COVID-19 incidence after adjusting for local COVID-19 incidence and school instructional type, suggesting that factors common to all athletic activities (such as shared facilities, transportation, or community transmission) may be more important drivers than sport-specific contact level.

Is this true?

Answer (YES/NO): YES